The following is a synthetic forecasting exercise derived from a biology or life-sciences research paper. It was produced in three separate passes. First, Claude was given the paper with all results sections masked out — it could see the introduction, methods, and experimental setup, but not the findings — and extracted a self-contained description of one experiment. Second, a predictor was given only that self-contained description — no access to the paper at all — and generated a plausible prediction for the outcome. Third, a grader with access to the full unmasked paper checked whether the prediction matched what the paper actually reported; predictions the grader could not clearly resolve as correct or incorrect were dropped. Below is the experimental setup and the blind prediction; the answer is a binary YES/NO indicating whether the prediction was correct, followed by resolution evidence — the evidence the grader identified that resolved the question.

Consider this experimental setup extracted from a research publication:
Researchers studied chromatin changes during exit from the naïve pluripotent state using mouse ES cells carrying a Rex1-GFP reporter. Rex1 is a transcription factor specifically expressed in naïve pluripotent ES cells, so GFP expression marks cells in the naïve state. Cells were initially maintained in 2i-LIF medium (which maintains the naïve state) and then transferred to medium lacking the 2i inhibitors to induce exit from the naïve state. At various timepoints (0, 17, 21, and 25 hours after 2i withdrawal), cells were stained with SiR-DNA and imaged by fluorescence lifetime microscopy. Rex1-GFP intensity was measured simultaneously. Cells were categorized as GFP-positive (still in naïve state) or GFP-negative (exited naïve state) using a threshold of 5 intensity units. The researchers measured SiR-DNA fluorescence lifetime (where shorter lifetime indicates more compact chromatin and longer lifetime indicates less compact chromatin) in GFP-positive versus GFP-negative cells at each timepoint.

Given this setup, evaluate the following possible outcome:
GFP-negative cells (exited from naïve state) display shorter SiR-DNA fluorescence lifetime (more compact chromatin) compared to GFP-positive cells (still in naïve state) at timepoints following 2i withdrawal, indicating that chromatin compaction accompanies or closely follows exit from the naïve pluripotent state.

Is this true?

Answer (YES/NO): NO